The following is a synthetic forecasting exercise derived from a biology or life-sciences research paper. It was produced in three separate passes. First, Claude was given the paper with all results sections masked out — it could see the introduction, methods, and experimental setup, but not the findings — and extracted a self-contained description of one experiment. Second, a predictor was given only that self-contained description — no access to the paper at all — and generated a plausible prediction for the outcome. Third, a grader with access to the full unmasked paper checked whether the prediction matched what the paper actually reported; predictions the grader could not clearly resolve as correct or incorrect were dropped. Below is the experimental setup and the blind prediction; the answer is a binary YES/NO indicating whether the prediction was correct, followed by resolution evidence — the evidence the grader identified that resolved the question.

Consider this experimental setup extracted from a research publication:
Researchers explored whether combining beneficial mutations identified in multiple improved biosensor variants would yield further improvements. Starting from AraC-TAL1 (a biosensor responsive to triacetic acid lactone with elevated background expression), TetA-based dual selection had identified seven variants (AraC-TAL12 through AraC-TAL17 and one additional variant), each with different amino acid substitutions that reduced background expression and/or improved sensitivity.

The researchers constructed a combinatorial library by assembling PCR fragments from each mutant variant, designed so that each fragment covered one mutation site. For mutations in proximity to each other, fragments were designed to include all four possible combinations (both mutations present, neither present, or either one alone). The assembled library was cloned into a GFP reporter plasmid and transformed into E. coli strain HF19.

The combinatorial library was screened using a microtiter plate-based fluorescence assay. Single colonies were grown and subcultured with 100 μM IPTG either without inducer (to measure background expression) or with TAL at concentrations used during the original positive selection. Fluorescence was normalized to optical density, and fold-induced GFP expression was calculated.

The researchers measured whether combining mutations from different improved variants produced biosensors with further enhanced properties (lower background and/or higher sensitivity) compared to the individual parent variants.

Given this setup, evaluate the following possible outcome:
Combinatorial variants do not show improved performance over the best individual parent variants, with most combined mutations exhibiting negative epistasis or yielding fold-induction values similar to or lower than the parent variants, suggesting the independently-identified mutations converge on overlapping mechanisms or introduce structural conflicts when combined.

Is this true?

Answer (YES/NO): YES